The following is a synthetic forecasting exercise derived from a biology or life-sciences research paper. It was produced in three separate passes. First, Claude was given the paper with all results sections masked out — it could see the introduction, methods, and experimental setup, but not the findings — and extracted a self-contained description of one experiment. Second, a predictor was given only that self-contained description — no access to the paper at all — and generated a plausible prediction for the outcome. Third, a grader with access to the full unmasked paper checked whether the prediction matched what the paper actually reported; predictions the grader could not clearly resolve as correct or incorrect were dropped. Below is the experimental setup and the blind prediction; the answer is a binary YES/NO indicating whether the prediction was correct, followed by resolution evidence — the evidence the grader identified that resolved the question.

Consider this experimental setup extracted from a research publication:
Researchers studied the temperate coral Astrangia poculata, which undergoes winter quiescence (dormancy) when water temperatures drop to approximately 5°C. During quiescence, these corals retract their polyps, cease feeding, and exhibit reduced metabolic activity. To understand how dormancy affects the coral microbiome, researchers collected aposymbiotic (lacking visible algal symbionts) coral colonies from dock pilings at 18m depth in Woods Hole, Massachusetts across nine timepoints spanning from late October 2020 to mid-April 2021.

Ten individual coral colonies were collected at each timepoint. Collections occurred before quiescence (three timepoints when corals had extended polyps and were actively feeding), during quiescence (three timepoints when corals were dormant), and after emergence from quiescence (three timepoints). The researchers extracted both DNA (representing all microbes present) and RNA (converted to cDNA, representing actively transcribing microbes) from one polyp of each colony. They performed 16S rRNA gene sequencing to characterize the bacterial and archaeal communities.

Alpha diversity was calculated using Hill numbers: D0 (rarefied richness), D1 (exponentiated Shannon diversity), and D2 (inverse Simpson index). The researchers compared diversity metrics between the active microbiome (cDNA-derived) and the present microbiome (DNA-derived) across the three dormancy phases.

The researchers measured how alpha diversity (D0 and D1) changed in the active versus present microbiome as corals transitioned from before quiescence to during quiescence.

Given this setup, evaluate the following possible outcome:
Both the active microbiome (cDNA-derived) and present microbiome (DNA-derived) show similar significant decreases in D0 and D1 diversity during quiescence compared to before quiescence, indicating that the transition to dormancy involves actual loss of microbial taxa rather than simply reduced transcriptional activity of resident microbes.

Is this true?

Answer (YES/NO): NO